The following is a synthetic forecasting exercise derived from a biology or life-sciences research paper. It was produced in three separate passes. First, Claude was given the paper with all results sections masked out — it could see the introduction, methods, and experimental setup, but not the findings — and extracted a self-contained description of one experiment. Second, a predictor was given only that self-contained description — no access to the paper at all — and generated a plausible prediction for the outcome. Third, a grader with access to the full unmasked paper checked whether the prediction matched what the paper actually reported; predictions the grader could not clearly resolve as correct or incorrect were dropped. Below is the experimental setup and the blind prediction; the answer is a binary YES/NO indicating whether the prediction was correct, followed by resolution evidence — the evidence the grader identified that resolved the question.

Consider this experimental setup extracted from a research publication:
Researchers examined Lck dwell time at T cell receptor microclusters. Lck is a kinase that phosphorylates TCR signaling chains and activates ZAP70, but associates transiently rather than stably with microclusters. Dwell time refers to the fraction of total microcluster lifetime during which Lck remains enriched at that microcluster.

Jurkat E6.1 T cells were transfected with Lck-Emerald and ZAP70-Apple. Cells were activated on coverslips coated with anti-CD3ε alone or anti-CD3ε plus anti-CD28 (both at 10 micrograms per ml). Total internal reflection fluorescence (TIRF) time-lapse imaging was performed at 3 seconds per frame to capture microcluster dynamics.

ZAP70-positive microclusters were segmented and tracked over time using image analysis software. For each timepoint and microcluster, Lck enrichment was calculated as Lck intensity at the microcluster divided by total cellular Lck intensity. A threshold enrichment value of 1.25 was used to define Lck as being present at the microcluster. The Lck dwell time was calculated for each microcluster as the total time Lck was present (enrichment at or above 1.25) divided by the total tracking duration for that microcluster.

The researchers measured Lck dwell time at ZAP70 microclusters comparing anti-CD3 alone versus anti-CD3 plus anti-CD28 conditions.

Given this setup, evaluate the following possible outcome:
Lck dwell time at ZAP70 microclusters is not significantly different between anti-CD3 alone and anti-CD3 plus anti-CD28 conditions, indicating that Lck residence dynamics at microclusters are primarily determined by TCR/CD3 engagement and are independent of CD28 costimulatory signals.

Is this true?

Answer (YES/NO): NO